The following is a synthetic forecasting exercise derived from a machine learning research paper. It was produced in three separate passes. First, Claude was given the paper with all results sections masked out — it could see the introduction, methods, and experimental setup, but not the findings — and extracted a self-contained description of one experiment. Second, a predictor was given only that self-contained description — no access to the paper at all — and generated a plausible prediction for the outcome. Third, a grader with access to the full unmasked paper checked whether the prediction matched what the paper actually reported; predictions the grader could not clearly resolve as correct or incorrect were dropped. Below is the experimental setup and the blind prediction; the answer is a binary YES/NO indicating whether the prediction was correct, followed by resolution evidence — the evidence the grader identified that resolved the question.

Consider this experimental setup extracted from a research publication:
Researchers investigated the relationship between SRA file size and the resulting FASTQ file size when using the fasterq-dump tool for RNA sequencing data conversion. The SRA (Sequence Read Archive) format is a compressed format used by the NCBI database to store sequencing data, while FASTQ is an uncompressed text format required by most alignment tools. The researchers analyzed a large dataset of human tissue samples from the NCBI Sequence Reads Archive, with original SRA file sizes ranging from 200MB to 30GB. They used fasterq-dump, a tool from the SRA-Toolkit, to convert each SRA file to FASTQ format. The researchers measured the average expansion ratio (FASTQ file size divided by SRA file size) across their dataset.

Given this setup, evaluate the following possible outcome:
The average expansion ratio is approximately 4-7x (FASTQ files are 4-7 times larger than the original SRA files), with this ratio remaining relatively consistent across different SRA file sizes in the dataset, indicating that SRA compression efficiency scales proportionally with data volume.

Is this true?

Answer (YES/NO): NO